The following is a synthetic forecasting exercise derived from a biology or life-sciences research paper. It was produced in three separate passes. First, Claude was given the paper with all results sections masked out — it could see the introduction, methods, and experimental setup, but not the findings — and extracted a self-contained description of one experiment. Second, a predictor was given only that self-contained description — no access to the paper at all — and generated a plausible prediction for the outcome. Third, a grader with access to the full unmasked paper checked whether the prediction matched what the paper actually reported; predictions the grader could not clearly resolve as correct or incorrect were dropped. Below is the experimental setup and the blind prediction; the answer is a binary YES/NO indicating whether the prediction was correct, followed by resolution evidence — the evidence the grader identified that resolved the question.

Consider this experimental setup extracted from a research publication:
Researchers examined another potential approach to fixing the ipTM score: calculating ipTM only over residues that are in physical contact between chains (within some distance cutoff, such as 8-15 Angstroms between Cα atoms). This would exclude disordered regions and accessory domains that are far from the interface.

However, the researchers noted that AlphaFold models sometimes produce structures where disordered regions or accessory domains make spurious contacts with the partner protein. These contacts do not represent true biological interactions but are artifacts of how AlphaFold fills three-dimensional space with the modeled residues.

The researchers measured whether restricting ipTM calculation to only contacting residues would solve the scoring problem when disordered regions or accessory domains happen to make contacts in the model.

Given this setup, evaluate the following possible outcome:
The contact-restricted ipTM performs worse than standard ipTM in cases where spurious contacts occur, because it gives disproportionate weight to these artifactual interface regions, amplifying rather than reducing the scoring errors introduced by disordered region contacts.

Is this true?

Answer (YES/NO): NO